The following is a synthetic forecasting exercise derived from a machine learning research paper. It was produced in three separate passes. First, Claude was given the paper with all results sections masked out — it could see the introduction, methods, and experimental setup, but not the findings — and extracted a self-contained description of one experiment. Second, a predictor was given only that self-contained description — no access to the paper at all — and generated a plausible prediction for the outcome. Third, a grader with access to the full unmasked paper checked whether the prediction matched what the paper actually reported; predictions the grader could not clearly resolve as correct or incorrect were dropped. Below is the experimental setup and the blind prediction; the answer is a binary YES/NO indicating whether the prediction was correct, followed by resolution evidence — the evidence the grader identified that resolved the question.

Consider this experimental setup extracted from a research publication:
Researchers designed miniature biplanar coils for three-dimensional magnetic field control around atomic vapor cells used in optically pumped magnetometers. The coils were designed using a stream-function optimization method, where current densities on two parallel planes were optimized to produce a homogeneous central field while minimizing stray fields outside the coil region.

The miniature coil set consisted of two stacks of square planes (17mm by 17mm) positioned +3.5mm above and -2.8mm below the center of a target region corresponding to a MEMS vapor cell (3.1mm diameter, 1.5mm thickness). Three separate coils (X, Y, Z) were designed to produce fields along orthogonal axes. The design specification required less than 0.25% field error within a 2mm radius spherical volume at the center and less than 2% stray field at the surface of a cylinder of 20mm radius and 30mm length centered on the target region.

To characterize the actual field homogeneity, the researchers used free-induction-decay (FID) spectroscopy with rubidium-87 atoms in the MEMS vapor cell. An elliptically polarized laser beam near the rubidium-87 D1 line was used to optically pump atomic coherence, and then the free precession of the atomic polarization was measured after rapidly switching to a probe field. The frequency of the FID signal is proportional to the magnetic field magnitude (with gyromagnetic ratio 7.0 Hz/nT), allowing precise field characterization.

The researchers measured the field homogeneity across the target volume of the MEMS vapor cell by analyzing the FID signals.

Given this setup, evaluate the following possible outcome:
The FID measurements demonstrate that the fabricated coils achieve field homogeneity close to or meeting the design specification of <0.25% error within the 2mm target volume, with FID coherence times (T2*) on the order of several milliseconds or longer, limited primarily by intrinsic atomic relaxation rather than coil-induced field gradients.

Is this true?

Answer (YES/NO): NO